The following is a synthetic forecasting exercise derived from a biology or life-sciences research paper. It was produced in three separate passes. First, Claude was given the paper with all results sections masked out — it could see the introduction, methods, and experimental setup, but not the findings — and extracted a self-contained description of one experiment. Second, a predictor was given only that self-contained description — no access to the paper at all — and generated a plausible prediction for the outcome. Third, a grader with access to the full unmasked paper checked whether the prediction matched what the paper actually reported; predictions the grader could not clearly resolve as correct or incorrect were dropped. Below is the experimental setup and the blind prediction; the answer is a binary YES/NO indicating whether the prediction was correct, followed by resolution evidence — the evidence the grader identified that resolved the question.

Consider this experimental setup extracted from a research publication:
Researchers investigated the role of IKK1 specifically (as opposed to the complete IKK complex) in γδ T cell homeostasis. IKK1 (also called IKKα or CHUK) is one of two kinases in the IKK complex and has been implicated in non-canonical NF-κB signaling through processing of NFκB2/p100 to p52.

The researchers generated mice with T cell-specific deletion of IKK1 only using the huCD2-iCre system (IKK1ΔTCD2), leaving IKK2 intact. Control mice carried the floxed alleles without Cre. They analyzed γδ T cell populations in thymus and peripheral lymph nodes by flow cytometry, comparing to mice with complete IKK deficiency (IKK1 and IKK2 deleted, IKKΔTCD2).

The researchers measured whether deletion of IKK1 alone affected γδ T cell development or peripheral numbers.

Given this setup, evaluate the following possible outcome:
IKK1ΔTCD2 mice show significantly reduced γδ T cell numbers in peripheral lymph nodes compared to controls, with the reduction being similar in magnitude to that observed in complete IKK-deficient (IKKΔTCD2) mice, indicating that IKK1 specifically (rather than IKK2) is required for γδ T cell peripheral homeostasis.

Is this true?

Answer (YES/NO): NO